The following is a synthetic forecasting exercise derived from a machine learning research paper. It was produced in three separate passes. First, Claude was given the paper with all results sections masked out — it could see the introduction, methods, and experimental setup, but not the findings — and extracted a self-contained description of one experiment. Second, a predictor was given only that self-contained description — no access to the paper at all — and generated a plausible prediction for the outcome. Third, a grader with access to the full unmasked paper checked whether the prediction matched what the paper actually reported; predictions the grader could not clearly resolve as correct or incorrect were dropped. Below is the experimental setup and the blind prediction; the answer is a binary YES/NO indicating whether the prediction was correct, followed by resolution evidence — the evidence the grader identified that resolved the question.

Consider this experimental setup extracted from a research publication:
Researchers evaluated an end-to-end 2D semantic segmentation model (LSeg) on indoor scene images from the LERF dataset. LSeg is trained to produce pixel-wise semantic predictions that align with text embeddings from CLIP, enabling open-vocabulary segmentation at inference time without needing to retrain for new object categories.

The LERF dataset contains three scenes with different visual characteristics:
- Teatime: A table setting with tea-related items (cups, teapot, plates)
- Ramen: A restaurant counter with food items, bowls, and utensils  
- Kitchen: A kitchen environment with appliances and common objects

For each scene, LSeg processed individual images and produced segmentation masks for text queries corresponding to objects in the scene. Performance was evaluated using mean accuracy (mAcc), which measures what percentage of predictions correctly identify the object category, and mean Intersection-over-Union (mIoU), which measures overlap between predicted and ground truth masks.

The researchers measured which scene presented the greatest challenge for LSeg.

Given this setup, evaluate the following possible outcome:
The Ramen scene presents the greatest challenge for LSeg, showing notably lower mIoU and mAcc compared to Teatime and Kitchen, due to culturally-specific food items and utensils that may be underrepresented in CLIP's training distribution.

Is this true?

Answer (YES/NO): YES